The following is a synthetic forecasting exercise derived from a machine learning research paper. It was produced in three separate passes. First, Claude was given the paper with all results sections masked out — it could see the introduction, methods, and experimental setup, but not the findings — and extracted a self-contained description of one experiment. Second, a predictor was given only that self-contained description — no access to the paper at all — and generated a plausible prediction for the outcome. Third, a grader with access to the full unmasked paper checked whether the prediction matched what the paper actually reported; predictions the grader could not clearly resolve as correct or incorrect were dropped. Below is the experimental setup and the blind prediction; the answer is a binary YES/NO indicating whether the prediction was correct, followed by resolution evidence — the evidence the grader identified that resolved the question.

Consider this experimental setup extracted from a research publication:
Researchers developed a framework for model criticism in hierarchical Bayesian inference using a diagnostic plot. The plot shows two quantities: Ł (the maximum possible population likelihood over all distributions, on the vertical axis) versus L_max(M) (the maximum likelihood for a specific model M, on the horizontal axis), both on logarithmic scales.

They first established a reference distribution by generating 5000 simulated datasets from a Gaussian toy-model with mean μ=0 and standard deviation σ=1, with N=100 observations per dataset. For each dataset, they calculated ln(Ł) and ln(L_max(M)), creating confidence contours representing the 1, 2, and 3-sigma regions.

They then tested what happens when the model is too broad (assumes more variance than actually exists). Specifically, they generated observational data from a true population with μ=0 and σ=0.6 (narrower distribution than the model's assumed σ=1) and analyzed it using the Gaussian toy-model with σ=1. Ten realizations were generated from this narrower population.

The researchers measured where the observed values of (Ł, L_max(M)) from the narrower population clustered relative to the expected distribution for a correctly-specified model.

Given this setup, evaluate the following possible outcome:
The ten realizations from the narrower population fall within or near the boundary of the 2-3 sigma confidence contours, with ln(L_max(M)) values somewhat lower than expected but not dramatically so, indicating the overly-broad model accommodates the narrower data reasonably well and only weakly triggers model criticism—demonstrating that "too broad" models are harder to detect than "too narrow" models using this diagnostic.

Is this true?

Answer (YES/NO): NO